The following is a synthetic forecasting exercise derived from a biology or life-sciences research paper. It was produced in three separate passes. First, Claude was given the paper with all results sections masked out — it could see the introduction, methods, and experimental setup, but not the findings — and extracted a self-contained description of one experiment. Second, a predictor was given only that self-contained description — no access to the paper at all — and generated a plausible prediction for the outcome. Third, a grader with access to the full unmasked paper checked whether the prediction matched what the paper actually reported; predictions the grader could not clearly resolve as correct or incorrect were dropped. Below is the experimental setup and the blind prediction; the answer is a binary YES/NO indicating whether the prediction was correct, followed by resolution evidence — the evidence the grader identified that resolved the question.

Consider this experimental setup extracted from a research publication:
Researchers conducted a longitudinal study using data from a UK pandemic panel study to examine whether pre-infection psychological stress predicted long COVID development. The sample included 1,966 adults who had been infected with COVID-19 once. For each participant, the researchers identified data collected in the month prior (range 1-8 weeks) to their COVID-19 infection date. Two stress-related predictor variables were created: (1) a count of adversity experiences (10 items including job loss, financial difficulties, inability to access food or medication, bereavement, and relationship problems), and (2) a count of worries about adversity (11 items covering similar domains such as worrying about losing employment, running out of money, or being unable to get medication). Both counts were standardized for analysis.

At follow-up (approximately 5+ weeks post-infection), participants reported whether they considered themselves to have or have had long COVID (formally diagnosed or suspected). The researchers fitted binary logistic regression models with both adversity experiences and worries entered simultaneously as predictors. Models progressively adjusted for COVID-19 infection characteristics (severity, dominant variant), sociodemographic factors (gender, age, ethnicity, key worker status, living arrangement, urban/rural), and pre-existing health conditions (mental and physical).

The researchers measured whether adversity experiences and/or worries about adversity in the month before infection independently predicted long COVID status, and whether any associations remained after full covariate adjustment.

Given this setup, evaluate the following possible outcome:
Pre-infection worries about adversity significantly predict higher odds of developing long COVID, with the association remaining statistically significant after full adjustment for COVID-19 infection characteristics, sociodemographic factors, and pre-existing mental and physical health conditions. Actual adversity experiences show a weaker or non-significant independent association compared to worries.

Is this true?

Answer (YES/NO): YES